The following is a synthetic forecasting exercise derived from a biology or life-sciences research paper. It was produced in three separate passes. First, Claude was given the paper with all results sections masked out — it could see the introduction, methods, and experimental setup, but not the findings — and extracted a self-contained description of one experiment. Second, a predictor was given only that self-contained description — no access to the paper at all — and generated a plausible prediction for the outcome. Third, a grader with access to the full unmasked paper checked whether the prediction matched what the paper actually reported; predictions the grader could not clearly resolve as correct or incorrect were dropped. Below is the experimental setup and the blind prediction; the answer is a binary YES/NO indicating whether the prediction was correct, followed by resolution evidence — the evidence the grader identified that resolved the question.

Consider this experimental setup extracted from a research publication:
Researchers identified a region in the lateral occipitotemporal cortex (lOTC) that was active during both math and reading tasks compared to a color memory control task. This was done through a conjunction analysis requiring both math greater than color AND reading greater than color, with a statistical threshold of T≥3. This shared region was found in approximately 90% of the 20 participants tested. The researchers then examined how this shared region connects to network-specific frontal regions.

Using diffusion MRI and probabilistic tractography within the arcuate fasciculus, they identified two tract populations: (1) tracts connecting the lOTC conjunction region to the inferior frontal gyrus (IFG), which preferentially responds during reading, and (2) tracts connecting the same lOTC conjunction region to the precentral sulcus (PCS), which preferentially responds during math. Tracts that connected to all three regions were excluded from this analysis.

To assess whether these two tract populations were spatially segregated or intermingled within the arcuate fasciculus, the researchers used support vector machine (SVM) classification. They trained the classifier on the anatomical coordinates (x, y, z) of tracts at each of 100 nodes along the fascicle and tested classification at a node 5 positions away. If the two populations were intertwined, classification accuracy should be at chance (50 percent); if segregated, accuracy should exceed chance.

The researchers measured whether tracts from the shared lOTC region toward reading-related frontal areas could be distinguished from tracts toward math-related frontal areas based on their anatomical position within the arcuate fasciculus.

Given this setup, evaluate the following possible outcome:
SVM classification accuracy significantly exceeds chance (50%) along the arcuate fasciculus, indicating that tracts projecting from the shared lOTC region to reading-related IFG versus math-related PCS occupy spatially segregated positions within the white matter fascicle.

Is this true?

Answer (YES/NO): YES